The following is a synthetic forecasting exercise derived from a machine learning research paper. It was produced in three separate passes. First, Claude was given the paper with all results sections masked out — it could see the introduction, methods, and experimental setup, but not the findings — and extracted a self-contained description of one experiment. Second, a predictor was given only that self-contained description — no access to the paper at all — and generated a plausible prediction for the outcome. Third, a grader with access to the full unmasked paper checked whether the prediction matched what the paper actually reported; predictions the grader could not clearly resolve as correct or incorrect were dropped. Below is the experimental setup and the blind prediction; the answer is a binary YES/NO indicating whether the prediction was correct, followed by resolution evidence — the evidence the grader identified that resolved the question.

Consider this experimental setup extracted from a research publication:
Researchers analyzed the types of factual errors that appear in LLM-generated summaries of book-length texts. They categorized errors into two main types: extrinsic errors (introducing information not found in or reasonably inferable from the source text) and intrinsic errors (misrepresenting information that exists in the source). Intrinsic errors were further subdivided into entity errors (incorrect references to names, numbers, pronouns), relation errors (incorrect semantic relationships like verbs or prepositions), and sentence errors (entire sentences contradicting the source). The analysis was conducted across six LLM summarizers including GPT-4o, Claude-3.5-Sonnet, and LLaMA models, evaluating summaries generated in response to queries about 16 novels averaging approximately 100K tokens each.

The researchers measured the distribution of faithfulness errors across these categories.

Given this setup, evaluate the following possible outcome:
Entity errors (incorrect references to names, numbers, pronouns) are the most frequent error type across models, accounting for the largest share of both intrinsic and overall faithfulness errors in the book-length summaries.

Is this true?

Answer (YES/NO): NO